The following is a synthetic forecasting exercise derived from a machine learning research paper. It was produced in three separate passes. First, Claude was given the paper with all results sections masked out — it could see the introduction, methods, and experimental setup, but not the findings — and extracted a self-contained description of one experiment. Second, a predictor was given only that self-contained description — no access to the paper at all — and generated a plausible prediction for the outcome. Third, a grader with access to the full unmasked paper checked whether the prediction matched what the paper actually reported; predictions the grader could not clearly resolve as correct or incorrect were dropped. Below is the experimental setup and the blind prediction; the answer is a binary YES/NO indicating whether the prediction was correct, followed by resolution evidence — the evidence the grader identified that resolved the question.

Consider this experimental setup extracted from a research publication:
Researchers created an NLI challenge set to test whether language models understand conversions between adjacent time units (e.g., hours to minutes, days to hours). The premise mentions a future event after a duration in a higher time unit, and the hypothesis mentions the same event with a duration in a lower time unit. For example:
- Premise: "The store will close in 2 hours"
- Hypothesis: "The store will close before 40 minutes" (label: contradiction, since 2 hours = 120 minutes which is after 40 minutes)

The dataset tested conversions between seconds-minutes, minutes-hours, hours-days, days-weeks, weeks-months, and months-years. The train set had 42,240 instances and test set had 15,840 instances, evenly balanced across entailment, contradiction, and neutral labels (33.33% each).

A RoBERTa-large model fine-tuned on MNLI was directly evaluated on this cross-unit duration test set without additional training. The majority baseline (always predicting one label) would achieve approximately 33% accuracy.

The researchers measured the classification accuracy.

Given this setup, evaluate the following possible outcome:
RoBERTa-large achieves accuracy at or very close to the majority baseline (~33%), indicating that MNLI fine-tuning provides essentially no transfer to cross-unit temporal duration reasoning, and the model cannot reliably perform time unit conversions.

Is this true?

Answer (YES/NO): YES